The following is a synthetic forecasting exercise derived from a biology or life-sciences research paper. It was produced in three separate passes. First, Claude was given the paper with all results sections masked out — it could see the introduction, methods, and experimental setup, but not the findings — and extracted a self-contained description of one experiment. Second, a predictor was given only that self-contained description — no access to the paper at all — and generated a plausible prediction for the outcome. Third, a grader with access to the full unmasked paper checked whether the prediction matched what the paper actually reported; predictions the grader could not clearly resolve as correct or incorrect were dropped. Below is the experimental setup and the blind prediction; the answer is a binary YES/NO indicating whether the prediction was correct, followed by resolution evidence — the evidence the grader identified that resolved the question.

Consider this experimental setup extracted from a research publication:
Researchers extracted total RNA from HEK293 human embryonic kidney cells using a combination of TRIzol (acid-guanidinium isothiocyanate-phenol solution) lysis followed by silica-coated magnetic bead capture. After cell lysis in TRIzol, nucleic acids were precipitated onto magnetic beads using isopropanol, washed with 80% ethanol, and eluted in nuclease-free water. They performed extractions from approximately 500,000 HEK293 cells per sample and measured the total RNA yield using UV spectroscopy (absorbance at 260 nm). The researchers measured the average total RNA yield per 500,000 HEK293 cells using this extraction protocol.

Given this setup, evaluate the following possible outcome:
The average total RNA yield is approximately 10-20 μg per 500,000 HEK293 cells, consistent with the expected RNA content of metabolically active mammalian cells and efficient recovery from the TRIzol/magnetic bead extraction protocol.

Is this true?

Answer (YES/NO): NO